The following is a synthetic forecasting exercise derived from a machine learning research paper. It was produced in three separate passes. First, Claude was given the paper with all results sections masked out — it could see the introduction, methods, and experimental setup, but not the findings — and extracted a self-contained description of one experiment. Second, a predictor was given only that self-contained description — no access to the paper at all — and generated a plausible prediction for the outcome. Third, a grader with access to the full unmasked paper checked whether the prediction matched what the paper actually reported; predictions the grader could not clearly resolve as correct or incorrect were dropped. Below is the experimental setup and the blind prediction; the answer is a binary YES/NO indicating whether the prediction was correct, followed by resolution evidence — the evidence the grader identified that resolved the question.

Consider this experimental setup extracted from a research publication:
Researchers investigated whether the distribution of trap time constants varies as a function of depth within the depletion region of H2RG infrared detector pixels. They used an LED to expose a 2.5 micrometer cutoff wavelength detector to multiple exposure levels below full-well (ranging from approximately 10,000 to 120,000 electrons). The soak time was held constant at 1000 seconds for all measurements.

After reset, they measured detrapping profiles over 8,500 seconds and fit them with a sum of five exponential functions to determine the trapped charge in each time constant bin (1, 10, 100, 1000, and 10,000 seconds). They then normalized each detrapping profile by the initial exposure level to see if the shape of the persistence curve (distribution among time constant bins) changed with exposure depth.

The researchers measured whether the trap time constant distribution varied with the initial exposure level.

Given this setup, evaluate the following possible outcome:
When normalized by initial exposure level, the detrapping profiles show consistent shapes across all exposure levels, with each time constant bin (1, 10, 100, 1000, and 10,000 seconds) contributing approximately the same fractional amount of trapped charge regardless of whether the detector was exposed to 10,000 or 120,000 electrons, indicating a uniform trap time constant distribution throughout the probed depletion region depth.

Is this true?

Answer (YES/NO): YES